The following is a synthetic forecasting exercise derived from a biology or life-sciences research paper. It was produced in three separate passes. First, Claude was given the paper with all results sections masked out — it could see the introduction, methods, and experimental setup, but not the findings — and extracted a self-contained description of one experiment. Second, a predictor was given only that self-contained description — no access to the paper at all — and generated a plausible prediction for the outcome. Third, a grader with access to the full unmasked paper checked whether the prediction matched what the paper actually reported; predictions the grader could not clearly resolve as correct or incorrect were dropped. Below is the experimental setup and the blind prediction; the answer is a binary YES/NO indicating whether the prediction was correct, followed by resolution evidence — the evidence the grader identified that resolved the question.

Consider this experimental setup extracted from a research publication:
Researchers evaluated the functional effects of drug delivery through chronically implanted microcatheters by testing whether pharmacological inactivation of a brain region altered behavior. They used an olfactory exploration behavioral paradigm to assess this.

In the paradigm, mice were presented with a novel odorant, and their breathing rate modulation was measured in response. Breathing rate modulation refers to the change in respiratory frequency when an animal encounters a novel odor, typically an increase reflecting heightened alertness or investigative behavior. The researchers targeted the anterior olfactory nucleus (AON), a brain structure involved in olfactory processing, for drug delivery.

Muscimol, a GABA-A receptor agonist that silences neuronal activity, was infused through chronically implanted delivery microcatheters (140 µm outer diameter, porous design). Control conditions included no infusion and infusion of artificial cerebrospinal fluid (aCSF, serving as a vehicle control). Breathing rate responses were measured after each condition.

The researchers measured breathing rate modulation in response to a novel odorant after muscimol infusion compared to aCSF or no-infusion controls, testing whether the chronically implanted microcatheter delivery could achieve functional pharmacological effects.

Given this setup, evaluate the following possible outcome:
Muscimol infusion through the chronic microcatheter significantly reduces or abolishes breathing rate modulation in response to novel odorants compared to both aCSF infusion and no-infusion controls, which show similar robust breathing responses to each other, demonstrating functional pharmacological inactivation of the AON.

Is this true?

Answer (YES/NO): YES